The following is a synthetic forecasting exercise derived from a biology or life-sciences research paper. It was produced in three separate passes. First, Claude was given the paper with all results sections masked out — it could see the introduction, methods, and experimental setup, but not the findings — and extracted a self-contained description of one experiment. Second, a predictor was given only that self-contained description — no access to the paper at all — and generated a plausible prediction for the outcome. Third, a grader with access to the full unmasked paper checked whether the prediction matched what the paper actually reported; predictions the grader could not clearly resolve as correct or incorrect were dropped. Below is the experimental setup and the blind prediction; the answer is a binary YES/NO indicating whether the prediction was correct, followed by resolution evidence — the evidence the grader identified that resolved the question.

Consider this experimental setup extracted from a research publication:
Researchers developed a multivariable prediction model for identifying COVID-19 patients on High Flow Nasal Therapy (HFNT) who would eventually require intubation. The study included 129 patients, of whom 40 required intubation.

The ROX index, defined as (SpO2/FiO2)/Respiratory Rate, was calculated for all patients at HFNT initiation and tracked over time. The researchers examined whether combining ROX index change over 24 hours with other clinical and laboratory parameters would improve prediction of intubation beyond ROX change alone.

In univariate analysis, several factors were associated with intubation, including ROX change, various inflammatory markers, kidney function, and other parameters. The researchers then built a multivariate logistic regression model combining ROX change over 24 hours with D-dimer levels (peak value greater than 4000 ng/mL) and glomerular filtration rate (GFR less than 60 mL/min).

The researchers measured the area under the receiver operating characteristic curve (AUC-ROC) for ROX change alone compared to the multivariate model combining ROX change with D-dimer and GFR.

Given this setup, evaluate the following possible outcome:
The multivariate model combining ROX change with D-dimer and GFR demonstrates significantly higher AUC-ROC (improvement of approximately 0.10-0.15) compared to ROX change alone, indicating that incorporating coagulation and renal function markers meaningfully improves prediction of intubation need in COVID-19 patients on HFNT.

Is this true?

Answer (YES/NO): NO